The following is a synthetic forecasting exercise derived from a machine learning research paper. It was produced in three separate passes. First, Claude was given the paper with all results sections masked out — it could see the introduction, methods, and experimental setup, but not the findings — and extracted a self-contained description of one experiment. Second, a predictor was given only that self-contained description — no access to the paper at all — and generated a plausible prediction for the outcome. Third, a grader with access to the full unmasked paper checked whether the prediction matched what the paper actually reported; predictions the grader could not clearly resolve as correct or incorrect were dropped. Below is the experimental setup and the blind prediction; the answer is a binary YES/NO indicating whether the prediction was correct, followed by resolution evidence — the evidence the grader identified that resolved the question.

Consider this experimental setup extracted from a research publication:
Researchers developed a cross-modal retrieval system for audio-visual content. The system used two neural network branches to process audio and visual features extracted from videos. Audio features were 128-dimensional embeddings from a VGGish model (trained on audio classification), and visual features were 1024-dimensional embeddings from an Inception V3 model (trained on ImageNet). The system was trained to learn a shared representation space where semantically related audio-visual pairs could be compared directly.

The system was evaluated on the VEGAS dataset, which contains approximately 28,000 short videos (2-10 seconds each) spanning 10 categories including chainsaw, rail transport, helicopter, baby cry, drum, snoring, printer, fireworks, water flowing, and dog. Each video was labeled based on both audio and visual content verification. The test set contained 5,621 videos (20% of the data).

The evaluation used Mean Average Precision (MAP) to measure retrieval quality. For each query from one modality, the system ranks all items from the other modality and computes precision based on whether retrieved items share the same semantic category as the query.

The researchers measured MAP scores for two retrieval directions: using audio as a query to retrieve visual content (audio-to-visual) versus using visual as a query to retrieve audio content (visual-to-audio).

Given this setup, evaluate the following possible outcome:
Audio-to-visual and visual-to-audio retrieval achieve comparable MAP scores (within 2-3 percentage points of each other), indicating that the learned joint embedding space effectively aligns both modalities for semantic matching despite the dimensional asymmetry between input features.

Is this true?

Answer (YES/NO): YES